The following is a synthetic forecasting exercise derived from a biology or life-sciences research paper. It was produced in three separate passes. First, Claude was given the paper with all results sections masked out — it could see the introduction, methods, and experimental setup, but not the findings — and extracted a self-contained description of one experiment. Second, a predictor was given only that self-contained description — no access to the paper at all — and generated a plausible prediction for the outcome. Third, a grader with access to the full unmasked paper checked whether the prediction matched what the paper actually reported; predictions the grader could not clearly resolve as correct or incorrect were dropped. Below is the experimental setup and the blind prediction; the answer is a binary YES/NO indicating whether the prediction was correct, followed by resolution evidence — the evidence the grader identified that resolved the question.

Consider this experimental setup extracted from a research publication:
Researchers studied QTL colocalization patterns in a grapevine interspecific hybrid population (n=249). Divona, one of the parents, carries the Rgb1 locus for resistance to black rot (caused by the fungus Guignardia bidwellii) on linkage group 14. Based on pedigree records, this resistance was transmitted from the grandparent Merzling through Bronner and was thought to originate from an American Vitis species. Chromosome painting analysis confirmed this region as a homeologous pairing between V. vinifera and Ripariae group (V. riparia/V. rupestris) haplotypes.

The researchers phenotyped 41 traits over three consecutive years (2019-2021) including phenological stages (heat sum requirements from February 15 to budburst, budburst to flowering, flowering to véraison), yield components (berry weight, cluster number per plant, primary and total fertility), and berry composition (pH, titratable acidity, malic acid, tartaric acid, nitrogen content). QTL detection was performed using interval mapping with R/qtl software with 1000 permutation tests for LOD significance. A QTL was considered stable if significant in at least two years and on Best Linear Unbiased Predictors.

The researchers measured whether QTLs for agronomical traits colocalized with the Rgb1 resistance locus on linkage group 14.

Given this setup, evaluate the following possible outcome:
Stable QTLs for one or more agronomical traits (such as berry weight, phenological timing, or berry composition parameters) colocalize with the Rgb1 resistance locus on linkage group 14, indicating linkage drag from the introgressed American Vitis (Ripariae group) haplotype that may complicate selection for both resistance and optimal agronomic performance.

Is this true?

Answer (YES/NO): YES